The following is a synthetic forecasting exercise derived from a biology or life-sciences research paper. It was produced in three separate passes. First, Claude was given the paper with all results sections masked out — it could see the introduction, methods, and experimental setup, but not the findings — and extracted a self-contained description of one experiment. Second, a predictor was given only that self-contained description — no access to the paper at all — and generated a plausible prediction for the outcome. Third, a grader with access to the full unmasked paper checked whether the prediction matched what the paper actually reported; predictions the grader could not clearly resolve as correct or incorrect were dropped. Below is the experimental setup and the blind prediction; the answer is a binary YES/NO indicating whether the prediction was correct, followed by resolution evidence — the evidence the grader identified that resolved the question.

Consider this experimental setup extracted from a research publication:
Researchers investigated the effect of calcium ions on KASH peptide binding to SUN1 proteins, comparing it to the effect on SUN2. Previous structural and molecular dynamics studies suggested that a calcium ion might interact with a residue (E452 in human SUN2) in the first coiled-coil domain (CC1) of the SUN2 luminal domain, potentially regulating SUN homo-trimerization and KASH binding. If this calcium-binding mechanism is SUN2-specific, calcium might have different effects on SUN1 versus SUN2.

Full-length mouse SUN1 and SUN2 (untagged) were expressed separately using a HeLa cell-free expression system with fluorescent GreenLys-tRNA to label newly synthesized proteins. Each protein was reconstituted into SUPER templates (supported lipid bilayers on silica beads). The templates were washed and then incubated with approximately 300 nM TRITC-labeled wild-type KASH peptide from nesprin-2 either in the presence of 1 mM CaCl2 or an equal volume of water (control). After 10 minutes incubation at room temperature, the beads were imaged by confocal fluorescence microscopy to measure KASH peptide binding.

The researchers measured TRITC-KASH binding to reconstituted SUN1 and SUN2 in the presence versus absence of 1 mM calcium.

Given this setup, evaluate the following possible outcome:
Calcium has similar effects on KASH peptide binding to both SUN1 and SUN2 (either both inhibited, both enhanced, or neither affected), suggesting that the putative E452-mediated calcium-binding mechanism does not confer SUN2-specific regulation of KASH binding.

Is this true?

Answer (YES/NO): YES